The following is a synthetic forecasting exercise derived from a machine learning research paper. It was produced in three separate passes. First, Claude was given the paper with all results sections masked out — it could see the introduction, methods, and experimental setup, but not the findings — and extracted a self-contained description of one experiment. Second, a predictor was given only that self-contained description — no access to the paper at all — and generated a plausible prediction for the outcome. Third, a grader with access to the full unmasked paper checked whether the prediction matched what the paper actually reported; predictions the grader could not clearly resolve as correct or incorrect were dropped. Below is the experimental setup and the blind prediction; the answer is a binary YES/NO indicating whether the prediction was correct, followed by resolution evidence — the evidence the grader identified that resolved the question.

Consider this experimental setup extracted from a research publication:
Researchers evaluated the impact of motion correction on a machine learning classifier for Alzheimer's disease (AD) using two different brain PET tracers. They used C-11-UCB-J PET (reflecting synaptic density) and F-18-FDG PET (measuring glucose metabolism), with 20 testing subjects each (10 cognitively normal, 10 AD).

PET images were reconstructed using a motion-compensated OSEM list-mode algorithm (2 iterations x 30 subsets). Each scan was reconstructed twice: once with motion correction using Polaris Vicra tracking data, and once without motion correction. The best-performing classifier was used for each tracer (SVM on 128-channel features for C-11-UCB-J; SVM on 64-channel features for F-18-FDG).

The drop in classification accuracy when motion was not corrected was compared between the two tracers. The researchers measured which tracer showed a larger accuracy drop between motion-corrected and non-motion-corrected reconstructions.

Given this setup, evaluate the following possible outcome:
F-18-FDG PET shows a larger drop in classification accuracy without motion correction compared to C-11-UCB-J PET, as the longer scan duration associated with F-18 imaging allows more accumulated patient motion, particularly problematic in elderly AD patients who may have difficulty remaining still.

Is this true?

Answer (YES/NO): NO